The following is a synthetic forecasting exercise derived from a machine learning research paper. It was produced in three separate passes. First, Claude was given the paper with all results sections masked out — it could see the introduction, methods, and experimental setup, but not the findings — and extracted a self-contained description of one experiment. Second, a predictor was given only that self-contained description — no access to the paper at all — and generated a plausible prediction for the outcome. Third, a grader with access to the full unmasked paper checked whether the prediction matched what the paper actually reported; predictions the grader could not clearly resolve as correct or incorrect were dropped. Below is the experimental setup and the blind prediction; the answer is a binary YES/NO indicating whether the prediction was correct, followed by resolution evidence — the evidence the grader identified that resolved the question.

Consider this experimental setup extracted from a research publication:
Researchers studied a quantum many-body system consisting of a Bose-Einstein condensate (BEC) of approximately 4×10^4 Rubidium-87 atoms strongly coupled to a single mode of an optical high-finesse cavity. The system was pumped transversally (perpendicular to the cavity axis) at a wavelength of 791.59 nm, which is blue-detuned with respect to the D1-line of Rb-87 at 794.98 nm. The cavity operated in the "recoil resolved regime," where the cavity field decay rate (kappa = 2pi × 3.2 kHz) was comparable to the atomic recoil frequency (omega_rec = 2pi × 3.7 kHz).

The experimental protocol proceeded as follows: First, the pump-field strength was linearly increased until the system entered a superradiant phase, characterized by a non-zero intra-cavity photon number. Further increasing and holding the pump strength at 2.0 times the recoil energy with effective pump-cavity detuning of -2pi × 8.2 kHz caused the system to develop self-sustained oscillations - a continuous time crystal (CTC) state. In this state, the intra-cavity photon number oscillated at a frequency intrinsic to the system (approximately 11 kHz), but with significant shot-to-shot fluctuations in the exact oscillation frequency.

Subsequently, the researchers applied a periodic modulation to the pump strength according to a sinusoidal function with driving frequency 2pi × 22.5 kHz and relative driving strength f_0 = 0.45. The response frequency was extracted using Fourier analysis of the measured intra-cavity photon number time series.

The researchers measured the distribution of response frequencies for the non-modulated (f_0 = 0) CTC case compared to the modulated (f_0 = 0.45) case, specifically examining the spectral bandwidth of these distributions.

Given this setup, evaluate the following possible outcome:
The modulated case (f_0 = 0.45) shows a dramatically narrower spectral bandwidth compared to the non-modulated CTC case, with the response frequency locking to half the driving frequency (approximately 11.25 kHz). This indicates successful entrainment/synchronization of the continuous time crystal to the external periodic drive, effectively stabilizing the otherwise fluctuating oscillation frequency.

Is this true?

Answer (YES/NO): YES